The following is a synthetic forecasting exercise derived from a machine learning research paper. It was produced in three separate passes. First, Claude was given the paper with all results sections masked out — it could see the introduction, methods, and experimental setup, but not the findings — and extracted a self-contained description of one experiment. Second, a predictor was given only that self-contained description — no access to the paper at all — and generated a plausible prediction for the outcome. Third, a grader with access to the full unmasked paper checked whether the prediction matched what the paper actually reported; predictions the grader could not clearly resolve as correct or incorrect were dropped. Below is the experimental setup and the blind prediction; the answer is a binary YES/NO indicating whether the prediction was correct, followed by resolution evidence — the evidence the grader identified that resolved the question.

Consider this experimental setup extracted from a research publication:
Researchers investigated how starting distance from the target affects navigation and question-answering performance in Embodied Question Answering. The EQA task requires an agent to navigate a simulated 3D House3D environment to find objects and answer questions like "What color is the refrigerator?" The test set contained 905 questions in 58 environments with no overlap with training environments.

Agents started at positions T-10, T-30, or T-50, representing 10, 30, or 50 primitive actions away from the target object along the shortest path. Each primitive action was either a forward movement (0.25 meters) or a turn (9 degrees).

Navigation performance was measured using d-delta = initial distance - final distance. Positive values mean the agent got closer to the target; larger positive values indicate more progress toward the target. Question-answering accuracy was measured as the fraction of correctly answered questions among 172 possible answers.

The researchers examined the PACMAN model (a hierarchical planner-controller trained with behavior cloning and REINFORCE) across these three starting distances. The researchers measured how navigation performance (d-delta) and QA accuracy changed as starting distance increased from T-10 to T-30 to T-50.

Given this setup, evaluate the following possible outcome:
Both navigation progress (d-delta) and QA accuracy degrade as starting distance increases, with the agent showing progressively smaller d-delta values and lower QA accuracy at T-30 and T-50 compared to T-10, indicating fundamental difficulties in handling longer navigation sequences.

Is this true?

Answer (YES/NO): NO